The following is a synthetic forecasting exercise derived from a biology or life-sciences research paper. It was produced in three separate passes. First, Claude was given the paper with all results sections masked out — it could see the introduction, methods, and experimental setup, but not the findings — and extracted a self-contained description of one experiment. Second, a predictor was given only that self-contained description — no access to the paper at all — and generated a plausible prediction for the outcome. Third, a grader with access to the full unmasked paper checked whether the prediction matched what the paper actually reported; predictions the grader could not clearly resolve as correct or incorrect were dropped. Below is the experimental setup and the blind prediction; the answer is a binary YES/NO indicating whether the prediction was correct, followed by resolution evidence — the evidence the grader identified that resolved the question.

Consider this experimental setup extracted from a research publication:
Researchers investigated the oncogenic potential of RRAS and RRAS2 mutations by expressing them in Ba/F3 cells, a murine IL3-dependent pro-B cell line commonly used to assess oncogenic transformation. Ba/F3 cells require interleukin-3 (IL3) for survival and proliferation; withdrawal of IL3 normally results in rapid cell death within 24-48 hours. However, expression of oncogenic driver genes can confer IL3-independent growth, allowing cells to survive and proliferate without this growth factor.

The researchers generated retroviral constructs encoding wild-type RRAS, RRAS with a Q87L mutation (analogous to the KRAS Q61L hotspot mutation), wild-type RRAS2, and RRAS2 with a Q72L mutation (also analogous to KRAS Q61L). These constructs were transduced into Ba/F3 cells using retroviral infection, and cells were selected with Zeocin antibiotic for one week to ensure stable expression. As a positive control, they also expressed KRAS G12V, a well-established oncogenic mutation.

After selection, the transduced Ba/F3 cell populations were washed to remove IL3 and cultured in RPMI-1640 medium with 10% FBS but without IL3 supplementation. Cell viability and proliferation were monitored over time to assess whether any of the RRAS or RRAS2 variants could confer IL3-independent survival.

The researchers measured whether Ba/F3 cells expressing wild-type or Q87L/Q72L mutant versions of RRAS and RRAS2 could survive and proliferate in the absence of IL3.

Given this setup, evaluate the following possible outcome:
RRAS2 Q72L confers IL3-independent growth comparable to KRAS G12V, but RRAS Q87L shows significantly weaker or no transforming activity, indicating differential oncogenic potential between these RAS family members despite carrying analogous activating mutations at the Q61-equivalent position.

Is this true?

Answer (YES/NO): NO